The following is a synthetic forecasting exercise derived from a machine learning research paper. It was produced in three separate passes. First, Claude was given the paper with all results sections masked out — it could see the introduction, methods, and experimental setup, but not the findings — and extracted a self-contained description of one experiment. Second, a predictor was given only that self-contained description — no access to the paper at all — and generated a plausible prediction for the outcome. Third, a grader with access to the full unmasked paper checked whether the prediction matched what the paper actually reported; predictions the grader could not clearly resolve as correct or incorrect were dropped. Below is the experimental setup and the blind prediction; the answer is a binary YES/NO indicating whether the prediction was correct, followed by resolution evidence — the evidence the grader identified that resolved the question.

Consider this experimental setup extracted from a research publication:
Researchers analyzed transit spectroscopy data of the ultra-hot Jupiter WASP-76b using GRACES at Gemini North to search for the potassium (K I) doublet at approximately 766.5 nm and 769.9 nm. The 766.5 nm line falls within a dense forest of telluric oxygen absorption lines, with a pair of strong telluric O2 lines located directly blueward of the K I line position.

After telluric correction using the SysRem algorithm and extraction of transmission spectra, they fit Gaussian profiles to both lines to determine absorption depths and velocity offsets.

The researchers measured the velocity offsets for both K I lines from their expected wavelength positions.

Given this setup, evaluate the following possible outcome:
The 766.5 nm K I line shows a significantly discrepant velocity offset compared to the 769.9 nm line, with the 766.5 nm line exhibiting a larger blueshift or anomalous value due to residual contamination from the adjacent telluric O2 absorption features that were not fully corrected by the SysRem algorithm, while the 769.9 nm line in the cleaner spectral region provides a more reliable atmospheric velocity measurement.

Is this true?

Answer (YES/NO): NO